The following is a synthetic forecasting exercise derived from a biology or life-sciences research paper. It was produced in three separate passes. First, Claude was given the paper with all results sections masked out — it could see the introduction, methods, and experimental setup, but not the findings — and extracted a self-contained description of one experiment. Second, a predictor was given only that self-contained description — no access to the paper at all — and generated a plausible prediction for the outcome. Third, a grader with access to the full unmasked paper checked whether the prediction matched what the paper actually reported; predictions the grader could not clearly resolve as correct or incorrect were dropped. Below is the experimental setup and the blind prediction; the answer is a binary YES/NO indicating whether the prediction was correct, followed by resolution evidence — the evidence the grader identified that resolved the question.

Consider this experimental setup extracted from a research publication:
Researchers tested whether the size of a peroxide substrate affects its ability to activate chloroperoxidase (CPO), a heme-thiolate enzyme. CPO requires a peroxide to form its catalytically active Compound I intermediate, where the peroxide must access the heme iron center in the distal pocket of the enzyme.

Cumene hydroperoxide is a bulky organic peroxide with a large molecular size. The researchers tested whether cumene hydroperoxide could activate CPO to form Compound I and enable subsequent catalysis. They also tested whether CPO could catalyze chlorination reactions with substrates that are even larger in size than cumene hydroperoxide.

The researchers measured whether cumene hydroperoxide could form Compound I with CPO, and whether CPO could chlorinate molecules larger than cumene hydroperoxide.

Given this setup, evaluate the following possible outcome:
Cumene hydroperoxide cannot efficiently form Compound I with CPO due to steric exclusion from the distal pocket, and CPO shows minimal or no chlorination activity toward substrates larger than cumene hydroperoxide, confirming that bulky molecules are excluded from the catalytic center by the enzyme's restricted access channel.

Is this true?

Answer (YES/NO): NO